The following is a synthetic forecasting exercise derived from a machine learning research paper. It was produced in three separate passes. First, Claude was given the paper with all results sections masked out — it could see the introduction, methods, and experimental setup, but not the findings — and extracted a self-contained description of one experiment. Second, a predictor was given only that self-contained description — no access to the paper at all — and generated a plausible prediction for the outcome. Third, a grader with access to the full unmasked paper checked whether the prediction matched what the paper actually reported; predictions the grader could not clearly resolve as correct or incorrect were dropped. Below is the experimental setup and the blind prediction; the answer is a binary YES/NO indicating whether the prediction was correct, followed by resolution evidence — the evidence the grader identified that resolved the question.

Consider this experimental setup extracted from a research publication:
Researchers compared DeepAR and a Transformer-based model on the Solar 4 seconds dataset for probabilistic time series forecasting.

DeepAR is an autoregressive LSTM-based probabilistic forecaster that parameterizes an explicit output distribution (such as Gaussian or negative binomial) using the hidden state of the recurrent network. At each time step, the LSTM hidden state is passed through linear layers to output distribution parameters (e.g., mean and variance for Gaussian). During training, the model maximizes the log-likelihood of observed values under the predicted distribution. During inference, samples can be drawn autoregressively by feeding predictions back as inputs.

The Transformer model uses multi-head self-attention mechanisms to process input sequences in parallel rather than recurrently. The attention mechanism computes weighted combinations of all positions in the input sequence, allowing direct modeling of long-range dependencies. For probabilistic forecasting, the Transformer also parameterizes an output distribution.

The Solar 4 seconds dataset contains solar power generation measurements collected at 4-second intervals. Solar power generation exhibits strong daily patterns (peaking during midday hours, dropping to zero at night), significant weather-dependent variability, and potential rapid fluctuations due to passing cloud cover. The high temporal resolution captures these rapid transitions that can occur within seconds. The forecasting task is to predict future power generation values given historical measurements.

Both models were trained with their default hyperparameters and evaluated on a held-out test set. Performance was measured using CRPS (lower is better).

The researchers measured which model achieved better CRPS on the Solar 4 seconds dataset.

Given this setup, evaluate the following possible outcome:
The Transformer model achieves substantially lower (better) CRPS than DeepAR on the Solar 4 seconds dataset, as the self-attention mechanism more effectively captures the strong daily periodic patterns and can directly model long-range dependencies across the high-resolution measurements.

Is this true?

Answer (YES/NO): NO